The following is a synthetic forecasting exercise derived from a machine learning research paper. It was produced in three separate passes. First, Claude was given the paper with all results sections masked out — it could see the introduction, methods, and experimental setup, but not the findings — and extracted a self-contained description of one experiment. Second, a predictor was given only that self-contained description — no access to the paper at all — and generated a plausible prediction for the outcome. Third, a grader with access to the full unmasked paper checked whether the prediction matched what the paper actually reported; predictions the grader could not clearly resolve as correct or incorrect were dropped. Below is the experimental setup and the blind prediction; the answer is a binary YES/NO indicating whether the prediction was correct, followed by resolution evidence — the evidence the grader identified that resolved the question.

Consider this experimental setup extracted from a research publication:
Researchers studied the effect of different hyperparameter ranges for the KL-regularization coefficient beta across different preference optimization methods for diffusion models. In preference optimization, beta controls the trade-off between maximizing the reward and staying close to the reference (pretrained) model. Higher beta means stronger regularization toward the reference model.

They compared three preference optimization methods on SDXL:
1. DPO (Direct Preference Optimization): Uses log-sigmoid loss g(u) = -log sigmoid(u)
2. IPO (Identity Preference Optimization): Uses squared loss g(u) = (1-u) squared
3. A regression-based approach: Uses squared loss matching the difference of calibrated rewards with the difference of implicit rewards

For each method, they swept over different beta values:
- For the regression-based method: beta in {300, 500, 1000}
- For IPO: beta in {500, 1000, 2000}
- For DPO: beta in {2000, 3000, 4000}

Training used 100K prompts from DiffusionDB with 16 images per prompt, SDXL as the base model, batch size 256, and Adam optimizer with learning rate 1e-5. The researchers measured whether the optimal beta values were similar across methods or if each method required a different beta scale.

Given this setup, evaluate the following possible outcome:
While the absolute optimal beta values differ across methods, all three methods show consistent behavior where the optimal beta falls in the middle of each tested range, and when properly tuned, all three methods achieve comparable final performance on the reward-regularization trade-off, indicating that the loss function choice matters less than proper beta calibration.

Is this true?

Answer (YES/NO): NO